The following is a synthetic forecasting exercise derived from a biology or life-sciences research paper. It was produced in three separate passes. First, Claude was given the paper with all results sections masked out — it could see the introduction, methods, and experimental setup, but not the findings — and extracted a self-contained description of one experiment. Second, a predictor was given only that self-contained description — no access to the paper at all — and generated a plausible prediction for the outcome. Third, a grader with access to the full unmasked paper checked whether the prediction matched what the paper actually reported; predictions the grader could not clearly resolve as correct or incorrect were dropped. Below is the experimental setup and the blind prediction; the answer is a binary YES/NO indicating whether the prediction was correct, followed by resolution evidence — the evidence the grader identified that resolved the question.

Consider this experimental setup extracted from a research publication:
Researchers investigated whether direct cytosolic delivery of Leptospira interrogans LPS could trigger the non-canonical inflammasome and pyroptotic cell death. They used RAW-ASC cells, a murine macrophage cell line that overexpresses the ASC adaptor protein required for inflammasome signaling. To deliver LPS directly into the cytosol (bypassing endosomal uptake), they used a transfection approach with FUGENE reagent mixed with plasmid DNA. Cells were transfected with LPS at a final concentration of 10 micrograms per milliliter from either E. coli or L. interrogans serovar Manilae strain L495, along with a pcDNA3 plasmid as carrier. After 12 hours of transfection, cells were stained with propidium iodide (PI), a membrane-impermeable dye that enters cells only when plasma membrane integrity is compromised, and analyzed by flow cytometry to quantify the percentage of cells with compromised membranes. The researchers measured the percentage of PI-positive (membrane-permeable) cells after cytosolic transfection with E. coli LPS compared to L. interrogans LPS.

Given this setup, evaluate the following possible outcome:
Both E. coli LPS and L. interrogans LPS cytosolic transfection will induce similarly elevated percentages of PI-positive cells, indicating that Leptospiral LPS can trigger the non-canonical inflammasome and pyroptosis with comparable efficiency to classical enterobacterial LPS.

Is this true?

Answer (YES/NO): NO